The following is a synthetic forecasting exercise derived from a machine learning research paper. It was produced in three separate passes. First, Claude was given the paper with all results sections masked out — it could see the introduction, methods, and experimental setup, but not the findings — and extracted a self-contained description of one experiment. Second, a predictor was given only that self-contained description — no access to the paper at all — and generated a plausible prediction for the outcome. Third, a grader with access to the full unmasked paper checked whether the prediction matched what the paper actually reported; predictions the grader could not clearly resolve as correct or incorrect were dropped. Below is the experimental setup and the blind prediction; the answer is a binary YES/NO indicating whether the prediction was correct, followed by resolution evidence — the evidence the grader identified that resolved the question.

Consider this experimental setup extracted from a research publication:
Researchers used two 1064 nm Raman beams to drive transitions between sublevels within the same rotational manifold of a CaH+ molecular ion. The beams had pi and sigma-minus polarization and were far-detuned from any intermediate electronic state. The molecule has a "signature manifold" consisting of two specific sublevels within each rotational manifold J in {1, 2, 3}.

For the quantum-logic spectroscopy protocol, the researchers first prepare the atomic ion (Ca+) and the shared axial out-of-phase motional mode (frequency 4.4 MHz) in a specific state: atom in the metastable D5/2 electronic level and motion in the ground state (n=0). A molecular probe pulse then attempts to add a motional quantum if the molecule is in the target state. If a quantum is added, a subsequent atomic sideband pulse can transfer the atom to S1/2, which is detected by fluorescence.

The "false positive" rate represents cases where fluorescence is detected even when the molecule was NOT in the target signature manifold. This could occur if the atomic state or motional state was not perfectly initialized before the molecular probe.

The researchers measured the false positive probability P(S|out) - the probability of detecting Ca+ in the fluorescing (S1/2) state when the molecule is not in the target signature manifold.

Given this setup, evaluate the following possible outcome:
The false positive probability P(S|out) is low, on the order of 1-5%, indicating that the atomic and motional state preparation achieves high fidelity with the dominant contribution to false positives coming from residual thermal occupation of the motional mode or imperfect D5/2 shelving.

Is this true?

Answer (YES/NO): NO